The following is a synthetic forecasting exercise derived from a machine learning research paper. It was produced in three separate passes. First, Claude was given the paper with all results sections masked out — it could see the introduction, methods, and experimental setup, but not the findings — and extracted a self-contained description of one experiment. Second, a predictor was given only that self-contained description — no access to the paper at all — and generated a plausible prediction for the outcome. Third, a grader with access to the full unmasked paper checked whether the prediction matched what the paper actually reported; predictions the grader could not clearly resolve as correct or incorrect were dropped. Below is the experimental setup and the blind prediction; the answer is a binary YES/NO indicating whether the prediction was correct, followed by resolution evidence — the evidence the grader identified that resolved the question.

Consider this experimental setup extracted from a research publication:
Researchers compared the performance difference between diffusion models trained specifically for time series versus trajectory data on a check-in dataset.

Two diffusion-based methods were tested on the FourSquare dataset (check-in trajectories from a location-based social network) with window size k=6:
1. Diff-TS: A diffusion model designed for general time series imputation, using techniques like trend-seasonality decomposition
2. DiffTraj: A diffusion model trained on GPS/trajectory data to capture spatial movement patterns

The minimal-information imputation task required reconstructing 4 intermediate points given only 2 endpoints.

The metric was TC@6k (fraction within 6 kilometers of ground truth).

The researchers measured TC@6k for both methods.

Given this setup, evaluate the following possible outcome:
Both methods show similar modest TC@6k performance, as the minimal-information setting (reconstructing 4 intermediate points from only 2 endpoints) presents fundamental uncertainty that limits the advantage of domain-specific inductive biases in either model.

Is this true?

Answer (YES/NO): NO